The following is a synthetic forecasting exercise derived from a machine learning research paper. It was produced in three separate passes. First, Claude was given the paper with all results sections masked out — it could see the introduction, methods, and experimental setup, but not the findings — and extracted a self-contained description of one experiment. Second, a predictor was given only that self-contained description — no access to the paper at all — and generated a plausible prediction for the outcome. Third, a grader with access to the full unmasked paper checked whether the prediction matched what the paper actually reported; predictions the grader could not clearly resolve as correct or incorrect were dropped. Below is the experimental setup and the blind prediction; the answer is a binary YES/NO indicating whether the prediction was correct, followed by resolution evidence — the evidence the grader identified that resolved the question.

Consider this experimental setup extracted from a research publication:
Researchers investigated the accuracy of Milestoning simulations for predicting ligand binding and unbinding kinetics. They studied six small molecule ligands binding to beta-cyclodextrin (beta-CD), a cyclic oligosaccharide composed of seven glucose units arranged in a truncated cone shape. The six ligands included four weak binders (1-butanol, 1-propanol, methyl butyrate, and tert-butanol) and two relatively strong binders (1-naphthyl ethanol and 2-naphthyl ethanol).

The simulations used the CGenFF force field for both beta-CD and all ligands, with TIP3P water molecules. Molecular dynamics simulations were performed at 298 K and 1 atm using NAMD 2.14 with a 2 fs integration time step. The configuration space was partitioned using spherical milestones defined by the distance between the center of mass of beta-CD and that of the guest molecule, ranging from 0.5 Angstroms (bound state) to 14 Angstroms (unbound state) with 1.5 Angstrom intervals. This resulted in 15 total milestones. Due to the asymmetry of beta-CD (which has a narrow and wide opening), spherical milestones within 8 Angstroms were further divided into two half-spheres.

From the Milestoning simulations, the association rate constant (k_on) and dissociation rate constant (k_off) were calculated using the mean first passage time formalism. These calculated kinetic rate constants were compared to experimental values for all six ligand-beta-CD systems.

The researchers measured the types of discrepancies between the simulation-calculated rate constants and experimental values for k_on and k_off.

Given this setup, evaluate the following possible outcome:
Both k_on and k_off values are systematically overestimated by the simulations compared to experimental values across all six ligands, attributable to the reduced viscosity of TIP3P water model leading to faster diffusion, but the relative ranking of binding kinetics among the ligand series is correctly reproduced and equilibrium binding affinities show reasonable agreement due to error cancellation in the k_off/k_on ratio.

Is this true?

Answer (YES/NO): NO